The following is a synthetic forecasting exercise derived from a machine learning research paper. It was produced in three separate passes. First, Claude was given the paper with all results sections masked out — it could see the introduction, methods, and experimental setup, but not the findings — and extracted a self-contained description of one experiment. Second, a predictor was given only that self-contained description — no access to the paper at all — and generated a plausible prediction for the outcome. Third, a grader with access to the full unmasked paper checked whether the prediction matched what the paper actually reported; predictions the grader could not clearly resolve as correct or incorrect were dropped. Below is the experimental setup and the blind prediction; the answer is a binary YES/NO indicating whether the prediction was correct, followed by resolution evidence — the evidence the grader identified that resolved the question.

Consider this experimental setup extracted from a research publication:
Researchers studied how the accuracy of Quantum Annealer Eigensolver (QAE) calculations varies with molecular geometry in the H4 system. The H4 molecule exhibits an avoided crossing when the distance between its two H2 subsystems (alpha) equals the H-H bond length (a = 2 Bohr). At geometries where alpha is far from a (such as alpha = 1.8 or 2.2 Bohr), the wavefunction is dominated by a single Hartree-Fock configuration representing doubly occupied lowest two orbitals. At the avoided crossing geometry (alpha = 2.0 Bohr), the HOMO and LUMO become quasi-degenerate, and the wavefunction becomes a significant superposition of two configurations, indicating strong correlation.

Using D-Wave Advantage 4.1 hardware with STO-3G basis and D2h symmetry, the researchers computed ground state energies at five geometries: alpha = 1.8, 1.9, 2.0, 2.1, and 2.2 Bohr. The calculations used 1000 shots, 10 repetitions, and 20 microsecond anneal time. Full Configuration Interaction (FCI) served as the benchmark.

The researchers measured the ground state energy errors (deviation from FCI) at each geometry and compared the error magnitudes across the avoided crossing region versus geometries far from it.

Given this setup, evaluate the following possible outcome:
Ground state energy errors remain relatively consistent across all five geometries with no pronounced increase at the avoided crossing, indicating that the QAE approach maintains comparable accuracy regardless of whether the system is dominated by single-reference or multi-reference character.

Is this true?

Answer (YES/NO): YES